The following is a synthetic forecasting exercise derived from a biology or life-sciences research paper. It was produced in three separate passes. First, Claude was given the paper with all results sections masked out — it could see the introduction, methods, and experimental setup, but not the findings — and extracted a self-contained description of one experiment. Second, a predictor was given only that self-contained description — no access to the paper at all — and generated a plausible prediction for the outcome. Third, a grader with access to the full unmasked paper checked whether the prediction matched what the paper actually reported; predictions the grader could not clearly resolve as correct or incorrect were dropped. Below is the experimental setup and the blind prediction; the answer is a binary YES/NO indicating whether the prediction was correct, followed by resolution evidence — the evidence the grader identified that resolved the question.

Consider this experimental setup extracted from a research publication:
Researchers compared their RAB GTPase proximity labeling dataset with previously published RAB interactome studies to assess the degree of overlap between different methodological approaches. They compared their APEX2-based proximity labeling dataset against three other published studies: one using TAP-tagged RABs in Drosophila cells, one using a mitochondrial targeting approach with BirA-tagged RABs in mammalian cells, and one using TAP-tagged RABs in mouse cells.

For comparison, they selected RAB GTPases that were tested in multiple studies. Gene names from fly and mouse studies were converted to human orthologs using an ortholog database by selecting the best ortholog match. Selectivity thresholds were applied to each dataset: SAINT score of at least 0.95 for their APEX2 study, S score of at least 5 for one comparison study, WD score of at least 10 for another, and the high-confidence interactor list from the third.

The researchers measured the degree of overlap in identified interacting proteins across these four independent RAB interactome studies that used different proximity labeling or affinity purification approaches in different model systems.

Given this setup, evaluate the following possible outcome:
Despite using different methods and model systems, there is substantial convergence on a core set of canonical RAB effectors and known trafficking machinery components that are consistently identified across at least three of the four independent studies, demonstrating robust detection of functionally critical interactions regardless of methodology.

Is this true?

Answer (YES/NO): NO